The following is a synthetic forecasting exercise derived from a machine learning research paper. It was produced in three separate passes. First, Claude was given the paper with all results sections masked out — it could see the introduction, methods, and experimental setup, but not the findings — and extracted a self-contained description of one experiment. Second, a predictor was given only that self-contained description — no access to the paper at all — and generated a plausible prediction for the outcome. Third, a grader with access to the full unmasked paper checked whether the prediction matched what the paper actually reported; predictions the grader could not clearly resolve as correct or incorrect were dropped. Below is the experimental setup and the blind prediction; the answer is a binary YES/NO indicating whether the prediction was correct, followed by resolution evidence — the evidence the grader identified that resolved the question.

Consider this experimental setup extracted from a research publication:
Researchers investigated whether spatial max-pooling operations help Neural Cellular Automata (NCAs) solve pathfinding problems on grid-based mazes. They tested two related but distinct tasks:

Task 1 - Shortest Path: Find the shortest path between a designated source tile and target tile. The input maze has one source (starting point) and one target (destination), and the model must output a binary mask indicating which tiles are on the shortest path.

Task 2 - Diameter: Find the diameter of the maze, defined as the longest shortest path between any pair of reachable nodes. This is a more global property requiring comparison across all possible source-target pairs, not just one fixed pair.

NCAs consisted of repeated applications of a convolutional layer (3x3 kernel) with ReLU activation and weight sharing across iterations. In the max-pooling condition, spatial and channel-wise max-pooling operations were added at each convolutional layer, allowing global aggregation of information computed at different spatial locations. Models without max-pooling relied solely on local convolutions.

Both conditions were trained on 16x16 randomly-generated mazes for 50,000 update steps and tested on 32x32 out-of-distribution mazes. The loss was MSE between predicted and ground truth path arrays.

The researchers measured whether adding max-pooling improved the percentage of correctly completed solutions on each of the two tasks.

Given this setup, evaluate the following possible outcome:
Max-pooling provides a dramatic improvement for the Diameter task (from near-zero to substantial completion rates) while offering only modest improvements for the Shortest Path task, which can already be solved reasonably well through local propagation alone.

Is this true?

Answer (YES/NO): NO